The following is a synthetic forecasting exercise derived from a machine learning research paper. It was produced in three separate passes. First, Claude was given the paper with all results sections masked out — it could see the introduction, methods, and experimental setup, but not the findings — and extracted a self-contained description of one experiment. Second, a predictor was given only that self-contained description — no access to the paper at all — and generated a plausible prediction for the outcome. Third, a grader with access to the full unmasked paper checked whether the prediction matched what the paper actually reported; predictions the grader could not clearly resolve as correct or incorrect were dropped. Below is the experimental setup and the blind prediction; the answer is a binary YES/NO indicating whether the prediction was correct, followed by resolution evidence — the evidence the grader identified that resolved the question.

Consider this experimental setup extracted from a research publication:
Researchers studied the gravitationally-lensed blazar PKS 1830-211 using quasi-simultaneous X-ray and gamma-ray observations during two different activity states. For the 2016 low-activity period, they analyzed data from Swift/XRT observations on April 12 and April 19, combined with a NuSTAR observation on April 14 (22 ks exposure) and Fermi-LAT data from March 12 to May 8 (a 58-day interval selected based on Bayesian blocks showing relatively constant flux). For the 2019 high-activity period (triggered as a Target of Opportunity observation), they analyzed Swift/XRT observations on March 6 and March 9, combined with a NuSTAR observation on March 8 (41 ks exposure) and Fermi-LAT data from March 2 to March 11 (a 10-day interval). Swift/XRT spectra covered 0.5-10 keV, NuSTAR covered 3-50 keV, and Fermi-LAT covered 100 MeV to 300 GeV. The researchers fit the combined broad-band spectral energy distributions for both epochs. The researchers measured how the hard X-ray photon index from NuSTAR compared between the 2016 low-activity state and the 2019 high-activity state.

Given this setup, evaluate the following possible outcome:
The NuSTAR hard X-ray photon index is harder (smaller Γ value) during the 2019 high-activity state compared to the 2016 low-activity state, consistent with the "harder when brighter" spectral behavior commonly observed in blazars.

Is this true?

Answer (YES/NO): NO